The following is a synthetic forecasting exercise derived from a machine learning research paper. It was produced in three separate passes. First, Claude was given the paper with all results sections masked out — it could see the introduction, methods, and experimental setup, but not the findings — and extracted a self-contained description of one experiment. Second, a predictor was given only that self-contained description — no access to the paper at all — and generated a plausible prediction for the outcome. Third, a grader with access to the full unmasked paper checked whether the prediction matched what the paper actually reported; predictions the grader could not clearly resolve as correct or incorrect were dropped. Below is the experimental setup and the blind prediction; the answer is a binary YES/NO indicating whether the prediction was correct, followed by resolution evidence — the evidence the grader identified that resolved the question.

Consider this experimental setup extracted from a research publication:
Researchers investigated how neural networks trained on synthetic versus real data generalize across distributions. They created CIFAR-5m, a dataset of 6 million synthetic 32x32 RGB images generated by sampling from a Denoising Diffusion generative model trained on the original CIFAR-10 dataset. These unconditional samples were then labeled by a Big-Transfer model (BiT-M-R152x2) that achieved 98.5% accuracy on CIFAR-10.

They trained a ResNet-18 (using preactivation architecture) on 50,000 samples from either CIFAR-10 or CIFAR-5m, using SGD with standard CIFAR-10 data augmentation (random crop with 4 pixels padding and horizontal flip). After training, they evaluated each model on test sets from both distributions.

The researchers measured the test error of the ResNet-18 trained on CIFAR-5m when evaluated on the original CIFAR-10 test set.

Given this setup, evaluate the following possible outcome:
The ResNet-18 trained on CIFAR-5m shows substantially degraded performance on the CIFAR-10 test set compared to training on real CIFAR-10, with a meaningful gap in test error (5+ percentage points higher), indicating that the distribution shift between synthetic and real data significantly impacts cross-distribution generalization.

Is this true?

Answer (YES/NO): YES